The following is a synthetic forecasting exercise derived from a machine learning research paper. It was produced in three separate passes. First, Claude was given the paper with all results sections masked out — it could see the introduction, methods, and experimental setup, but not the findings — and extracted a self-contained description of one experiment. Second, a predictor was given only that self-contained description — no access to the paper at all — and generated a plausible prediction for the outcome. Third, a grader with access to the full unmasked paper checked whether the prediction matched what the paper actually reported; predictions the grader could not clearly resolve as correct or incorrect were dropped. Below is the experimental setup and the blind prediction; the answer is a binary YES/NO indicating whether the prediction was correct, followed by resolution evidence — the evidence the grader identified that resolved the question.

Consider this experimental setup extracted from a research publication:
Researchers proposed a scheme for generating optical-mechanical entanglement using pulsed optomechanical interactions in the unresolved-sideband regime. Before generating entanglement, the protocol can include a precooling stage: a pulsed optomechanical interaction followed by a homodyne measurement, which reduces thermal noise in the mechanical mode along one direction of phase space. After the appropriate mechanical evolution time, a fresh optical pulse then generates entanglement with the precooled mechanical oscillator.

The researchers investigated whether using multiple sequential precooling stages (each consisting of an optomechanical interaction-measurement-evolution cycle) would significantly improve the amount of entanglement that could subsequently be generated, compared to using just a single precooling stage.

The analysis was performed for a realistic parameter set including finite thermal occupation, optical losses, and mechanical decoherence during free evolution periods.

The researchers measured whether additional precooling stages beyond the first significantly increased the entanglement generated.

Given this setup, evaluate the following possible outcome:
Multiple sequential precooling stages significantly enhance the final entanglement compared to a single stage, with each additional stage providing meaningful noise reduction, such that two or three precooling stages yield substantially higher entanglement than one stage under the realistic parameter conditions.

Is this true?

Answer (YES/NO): NO